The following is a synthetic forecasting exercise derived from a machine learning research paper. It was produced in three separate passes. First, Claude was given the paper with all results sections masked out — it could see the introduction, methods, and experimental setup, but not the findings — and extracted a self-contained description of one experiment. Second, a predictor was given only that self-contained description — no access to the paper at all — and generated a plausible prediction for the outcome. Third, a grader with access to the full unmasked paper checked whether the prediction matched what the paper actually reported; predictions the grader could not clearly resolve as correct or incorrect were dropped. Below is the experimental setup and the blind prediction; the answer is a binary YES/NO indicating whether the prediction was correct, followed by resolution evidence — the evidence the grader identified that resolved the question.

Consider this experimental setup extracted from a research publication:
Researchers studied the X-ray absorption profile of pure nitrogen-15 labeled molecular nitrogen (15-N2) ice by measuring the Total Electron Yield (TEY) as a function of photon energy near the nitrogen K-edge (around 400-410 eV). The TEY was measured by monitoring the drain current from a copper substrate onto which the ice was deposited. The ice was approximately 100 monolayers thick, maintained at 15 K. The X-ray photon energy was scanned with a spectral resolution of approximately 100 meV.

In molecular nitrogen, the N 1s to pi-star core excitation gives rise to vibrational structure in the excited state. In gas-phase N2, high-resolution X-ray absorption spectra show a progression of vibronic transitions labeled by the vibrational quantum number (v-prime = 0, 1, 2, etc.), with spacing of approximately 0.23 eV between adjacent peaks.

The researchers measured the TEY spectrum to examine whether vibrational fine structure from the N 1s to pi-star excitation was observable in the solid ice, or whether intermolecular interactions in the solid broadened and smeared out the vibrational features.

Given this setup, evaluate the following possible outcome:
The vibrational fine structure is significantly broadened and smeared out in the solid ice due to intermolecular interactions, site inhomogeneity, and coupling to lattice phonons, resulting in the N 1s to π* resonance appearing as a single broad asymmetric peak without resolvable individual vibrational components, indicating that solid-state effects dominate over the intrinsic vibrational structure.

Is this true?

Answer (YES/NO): NO